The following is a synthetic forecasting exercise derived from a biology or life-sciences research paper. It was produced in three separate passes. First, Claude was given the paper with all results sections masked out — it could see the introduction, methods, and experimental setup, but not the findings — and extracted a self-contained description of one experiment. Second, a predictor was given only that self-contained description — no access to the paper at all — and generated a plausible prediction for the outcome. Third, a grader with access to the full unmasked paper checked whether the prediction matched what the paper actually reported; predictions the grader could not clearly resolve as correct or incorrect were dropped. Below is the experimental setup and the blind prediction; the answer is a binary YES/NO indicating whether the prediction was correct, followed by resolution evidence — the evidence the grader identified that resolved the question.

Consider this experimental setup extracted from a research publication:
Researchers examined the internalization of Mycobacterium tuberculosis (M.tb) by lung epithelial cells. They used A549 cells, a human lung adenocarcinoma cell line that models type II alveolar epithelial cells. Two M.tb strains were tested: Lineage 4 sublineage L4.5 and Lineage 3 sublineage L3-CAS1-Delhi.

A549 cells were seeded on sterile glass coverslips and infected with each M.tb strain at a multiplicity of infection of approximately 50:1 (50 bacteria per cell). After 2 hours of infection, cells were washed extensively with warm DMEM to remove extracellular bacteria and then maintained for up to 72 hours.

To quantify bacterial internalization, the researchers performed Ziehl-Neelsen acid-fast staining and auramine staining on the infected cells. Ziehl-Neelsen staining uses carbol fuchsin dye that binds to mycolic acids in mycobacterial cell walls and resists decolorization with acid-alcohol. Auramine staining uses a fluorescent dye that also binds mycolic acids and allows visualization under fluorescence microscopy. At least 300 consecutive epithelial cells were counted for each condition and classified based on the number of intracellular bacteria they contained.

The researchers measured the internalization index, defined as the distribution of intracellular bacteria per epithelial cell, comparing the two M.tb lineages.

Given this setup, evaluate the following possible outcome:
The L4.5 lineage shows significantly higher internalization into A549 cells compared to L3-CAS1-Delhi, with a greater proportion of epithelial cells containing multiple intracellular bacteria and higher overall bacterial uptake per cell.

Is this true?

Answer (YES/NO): NO